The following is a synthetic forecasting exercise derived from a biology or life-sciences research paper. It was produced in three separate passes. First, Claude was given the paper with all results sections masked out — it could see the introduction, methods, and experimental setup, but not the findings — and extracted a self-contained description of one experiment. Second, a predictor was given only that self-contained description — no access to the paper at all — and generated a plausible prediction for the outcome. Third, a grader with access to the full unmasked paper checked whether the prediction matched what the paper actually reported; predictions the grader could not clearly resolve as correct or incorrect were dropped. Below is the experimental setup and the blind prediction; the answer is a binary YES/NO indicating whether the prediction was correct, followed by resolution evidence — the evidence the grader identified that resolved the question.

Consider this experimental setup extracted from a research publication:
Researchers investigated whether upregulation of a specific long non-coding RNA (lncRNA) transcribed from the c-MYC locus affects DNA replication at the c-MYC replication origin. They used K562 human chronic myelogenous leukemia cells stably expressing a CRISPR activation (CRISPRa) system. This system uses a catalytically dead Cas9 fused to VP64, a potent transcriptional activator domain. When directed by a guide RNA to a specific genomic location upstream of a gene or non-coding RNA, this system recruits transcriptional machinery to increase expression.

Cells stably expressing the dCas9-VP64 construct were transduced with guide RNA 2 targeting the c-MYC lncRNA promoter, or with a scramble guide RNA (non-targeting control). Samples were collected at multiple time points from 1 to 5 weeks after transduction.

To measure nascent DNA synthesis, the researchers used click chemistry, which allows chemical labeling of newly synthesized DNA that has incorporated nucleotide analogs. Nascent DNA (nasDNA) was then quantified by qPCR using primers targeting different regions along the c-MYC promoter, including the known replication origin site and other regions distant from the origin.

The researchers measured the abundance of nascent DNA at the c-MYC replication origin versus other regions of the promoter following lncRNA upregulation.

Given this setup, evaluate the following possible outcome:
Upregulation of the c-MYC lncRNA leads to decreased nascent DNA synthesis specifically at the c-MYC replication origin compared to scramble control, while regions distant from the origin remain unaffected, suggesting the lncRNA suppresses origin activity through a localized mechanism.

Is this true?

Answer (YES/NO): NO